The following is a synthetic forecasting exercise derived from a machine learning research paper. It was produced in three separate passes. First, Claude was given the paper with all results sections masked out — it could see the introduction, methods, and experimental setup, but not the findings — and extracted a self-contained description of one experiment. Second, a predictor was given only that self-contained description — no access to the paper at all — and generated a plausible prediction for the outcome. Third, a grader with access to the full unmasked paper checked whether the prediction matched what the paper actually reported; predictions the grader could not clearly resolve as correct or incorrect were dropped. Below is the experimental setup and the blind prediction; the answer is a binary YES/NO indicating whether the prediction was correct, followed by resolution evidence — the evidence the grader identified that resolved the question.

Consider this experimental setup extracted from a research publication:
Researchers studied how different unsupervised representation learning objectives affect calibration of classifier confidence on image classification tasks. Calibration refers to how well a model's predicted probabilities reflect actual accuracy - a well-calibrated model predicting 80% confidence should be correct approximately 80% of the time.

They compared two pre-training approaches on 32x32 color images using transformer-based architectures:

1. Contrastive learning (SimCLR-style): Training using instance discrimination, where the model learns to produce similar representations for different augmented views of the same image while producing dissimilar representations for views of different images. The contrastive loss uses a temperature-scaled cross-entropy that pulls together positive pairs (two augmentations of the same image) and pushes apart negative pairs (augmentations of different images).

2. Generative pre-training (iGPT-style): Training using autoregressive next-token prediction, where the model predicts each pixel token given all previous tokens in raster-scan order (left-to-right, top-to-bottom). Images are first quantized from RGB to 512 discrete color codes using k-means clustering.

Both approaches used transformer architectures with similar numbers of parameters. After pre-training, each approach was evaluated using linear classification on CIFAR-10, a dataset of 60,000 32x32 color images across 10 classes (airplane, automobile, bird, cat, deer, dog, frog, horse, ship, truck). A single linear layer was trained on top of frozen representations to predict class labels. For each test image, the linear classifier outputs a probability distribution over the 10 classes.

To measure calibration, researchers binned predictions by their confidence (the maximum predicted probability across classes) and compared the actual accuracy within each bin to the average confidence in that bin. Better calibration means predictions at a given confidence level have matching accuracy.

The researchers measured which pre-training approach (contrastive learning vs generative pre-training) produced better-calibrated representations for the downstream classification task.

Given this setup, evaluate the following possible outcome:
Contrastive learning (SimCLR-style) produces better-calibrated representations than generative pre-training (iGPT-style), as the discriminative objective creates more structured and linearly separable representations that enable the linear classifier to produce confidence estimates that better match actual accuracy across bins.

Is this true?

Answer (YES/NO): NO